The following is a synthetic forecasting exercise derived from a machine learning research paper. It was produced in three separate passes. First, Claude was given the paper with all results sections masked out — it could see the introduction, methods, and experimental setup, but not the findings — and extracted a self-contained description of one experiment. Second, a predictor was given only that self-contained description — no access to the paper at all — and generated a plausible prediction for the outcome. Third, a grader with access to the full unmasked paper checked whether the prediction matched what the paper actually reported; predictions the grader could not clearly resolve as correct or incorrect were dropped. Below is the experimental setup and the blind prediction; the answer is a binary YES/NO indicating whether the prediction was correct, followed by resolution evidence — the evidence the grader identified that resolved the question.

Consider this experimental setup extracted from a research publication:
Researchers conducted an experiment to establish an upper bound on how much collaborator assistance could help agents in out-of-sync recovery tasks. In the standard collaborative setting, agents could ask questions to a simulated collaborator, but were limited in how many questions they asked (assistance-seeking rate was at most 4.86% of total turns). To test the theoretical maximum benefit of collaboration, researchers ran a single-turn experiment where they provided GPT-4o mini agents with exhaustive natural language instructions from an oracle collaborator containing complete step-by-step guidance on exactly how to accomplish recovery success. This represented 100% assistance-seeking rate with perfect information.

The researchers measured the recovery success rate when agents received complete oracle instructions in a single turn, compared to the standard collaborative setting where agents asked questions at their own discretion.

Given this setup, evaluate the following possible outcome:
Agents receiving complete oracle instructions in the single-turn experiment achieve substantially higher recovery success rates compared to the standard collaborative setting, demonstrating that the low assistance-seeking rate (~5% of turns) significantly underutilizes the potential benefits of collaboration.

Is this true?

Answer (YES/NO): YES